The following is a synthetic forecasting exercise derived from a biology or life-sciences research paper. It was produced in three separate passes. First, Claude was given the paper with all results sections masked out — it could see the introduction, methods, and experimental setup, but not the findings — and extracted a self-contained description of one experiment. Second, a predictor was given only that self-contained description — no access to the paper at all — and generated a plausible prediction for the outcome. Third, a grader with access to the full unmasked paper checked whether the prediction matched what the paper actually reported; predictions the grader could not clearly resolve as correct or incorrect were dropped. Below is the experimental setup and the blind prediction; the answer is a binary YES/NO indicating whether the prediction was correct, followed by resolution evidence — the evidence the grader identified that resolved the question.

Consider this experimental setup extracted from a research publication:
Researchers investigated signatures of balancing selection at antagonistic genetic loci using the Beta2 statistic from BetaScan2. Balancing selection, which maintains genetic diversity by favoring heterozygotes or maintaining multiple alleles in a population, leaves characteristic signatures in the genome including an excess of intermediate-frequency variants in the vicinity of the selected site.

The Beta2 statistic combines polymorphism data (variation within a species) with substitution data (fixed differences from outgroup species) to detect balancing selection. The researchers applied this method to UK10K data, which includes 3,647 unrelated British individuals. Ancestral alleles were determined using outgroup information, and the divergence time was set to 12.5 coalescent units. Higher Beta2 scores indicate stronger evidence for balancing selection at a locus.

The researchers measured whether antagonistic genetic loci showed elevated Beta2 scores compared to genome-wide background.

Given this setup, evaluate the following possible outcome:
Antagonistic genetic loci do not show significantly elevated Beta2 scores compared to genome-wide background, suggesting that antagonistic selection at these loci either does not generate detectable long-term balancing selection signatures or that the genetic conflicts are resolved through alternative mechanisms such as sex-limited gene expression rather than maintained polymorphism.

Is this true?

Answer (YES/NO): NO